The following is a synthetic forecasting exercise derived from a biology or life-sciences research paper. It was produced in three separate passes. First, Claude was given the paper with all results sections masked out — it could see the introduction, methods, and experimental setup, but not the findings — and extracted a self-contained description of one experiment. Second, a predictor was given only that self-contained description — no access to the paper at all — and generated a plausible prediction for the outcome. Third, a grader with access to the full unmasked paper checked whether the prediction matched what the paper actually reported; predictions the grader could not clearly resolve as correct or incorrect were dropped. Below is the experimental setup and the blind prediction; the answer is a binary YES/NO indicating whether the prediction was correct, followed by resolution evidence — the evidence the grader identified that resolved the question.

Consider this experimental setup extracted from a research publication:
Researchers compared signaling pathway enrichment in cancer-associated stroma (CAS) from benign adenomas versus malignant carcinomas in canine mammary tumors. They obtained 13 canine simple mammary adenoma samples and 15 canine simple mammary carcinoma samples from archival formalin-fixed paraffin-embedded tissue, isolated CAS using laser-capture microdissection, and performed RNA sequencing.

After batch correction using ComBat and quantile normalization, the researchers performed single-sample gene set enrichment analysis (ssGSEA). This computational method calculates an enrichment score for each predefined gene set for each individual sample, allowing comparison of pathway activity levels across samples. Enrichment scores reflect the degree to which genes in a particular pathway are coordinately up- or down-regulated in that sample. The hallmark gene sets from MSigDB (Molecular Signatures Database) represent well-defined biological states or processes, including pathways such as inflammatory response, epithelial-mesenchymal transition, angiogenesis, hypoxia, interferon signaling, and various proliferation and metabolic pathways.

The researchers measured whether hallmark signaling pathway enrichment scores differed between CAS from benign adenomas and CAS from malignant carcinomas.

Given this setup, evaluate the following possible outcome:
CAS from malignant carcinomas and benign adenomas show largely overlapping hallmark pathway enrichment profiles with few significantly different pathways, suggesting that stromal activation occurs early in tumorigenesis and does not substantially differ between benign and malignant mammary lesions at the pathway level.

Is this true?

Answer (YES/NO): NO